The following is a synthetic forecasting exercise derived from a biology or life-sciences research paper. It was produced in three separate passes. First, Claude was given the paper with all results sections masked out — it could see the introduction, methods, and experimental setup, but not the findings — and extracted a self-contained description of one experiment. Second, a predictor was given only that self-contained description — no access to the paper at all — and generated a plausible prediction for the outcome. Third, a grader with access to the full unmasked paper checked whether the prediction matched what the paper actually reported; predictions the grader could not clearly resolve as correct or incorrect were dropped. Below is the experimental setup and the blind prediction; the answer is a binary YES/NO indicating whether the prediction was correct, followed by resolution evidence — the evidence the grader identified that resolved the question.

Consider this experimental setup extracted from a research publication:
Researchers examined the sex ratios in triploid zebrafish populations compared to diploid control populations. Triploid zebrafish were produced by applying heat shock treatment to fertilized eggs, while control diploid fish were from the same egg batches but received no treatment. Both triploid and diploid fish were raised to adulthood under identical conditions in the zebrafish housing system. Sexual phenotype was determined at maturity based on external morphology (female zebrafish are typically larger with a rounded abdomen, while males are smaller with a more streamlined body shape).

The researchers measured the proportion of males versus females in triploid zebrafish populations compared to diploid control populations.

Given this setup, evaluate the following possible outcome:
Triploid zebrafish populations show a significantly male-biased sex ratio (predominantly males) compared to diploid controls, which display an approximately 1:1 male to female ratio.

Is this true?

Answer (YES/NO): NO